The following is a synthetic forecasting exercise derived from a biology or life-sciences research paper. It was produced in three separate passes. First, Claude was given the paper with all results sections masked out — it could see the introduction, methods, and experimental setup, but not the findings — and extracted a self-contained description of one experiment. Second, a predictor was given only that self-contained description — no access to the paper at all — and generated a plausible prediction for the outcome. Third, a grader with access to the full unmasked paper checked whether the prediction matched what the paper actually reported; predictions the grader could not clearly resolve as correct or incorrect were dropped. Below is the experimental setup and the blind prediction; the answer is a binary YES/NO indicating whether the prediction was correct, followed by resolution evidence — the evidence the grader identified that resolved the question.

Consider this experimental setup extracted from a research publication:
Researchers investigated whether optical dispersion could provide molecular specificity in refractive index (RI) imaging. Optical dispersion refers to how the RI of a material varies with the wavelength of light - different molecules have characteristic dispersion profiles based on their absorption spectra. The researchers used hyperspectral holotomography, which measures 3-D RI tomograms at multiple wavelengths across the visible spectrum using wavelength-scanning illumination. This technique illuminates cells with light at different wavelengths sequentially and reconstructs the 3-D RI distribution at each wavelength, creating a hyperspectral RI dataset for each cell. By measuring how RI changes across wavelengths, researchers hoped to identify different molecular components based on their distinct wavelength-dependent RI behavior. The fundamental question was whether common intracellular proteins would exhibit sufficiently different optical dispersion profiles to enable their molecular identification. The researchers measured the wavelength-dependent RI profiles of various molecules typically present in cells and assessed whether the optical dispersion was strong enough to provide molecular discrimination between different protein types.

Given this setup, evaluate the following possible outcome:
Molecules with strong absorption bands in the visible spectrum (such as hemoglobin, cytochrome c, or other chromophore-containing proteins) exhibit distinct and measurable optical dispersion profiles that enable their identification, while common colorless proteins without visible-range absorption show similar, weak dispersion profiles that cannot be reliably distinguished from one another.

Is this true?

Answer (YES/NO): YES